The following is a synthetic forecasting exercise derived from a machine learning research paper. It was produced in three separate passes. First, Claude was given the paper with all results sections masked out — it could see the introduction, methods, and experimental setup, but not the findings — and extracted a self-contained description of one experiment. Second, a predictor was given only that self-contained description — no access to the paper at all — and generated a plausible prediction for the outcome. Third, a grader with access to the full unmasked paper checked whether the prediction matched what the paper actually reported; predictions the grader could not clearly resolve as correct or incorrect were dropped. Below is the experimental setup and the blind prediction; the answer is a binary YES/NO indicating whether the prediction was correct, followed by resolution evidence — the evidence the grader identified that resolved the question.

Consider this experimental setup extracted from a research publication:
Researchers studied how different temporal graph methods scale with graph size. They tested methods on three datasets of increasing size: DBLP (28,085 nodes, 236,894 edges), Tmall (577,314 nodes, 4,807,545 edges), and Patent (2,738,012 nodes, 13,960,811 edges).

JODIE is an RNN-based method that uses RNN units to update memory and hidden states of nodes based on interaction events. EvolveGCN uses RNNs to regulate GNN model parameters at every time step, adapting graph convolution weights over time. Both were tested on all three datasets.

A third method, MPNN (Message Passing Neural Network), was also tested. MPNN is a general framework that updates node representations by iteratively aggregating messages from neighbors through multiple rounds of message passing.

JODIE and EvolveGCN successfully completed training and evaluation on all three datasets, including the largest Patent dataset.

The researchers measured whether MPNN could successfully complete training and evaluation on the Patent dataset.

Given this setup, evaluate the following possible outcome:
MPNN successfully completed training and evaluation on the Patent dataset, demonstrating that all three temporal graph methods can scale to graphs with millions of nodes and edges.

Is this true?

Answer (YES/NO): NO